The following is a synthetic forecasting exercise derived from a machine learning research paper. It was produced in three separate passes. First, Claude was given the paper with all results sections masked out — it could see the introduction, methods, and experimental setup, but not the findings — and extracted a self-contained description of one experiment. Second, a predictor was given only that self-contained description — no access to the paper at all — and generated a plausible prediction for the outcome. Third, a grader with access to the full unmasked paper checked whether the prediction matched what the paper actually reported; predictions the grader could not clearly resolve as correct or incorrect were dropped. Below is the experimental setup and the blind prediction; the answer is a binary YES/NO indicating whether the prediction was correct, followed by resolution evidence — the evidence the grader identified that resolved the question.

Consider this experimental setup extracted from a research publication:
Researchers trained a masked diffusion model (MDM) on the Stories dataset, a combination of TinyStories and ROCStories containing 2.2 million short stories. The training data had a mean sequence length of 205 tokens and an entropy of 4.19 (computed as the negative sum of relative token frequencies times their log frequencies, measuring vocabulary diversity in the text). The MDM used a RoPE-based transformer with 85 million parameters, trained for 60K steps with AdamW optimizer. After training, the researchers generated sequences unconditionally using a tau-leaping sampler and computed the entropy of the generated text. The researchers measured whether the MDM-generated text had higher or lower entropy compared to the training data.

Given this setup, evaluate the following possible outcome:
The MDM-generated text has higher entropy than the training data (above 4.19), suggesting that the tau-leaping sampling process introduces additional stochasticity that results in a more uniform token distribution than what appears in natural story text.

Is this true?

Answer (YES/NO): YES